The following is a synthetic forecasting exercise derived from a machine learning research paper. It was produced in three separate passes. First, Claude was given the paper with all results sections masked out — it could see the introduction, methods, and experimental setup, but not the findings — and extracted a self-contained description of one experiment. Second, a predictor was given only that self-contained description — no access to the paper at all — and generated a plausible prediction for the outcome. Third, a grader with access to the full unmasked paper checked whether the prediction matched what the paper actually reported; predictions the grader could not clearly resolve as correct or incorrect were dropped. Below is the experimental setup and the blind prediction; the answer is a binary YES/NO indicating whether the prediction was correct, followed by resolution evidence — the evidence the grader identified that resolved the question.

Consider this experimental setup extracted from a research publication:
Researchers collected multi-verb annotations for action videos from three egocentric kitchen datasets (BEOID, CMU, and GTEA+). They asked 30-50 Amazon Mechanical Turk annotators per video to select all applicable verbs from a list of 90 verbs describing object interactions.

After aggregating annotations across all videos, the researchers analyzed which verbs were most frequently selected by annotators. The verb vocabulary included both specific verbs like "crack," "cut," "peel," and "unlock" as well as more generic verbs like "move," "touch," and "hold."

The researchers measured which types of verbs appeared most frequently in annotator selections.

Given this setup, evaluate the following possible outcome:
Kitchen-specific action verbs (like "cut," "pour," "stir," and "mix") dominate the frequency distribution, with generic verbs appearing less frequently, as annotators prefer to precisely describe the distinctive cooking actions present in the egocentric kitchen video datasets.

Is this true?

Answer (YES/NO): NO